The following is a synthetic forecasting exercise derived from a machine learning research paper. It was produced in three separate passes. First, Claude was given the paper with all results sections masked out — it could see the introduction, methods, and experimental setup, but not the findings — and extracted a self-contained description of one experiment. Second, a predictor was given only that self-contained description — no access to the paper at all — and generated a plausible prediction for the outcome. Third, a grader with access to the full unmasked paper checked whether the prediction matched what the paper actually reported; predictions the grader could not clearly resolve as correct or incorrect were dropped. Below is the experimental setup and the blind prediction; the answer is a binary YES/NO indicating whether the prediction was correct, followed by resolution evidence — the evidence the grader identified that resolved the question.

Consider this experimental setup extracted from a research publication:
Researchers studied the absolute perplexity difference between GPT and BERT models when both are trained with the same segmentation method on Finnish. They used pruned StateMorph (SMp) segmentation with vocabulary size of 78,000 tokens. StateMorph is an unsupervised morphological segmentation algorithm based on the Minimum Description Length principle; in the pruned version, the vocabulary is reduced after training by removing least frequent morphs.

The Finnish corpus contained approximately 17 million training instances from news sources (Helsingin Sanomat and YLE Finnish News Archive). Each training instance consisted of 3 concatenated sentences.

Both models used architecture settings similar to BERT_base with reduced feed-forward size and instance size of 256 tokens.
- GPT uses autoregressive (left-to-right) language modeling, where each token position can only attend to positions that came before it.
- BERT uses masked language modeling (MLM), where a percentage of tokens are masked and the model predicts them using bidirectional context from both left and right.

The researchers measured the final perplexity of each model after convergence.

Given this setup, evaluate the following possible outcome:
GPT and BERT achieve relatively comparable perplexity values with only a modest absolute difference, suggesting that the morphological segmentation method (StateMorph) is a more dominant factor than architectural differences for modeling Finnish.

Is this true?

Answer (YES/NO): NO